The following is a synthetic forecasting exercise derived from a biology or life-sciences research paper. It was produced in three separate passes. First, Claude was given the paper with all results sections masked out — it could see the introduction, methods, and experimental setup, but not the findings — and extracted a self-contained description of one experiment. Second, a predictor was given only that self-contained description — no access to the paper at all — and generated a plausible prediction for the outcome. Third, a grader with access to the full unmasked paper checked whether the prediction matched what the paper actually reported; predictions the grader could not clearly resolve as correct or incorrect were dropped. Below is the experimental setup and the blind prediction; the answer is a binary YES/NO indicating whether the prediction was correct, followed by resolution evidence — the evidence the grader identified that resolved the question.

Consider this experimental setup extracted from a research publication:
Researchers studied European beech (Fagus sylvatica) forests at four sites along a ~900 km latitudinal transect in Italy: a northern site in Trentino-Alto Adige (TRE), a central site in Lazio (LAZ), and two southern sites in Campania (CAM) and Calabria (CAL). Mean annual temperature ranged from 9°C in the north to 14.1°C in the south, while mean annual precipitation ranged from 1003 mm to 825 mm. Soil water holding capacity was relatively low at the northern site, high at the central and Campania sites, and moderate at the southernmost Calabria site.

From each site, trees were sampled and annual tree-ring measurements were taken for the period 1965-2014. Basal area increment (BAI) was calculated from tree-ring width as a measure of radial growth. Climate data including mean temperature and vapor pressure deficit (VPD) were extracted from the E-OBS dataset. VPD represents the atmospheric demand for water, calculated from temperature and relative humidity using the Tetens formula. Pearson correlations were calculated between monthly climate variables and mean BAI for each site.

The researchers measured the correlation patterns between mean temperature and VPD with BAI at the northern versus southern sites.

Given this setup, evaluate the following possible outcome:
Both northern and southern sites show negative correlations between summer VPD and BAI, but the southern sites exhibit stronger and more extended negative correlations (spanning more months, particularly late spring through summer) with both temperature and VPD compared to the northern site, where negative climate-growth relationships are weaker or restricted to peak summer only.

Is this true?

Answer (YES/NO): NO